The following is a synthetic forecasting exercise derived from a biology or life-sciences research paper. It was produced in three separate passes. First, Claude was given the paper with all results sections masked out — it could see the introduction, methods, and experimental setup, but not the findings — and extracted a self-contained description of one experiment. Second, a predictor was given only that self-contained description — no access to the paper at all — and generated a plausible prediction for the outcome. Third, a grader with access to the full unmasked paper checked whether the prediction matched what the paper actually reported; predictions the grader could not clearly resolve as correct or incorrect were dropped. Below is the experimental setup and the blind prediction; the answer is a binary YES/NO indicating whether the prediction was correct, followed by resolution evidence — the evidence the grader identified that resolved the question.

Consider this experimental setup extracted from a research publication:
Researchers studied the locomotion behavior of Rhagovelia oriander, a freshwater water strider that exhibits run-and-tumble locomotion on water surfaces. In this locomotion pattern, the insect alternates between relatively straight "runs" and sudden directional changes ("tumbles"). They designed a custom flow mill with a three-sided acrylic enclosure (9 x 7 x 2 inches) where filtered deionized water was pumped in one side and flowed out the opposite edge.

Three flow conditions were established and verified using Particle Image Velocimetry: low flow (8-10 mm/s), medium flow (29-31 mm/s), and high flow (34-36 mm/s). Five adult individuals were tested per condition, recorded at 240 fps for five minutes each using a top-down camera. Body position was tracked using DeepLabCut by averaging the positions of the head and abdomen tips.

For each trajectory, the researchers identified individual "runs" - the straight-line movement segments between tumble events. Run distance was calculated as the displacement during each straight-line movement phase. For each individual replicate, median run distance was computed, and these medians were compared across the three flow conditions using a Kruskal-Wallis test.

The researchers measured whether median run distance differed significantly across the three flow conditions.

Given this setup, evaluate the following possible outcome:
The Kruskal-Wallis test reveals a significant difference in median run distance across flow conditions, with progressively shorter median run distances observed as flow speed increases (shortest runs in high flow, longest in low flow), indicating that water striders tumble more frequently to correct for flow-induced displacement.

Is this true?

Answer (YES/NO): NO